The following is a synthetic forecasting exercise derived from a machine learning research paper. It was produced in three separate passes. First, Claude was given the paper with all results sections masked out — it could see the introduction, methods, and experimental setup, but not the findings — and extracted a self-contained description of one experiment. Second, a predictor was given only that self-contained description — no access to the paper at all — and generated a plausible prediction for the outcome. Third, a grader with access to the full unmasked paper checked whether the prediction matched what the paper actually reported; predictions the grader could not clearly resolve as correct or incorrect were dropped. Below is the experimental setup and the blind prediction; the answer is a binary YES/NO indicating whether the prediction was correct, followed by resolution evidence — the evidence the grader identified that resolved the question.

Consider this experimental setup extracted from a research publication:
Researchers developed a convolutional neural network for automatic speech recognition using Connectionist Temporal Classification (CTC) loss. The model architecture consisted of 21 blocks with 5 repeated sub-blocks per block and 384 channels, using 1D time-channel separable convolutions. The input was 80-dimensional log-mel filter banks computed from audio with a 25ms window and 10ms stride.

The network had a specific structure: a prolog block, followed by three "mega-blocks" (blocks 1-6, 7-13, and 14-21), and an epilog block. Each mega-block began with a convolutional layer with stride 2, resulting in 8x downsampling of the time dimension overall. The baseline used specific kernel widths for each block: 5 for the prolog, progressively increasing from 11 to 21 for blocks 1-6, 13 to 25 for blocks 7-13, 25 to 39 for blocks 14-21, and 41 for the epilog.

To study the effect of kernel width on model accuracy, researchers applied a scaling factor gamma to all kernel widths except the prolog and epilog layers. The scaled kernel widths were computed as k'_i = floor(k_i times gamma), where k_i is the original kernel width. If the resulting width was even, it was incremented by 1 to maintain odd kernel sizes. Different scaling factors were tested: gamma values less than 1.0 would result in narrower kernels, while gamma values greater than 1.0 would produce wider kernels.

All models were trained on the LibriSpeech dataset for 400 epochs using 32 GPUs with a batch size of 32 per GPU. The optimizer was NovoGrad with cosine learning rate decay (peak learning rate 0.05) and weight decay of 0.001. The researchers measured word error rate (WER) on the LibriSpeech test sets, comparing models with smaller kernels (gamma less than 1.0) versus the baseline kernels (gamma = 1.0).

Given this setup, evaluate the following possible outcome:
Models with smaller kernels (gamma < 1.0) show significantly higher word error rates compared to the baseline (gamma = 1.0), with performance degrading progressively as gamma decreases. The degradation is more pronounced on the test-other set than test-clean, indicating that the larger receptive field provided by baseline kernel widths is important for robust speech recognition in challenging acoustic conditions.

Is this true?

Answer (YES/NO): NO